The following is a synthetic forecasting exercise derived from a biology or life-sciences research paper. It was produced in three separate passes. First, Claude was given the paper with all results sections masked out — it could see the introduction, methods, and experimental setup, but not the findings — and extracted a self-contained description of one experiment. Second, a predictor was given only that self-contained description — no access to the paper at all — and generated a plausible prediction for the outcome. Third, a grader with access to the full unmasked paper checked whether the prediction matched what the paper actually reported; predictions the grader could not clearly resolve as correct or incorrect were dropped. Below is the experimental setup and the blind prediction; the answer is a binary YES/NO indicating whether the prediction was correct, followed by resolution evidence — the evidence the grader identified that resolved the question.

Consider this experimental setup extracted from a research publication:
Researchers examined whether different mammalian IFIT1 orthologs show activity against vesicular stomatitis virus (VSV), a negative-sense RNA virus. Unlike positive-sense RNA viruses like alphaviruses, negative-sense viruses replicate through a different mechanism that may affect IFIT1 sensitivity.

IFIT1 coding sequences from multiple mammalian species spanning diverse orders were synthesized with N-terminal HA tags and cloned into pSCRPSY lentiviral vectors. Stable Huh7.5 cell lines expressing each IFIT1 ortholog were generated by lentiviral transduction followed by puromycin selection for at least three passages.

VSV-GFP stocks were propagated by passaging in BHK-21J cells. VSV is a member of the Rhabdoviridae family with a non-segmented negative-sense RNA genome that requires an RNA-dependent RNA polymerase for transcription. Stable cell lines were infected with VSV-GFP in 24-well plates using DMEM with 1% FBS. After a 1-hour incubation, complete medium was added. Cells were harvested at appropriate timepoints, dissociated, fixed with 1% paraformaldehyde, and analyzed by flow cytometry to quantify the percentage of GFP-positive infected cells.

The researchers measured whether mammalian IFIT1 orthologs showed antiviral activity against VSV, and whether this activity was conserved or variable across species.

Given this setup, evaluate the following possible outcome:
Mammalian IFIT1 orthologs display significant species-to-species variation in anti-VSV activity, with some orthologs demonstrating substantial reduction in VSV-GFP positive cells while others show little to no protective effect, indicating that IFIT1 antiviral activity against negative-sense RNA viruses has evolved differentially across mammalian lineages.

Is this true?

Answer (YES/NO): YES